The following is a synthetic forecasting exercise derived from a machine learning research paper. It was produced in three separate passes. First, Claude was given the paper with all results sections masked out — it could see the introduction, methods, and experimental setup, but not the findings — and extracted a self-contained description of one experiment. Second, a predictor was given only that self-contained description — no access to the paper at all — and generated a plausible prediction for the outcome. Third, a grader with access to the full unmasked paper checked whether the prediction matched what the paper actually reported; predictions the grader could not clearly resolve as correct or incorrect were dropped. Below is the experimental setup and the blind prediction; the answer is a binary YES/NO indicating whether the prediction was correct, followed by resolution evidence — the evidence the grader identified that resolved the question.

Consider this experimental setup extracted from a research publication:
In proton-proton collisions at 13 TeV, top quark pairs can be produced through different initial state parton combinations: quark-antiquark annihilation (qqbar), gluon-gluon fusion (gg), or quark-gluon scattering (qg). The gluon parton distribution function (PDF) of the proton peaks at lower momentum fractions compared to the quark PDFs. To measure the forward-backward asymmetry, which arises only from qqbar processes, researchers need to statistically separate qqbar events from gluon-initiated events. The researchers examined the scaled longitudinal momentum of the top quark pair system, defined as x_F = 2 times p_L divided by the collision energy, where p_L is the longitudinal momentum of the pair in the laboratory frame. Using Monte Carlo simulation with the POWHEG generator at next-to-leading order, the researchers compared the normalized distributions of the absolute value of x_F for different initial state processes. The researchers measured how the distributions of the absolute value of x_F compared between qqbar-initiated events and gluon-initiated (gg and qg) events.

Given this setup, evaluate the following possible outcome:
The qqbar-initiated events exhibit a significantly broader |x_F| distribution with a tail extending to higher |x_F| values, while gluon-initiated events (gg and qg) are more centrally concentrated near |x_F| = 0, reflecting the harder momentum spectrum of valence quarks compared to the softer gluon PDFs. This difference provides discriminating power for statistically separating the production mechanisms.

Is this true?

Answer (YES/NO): YES